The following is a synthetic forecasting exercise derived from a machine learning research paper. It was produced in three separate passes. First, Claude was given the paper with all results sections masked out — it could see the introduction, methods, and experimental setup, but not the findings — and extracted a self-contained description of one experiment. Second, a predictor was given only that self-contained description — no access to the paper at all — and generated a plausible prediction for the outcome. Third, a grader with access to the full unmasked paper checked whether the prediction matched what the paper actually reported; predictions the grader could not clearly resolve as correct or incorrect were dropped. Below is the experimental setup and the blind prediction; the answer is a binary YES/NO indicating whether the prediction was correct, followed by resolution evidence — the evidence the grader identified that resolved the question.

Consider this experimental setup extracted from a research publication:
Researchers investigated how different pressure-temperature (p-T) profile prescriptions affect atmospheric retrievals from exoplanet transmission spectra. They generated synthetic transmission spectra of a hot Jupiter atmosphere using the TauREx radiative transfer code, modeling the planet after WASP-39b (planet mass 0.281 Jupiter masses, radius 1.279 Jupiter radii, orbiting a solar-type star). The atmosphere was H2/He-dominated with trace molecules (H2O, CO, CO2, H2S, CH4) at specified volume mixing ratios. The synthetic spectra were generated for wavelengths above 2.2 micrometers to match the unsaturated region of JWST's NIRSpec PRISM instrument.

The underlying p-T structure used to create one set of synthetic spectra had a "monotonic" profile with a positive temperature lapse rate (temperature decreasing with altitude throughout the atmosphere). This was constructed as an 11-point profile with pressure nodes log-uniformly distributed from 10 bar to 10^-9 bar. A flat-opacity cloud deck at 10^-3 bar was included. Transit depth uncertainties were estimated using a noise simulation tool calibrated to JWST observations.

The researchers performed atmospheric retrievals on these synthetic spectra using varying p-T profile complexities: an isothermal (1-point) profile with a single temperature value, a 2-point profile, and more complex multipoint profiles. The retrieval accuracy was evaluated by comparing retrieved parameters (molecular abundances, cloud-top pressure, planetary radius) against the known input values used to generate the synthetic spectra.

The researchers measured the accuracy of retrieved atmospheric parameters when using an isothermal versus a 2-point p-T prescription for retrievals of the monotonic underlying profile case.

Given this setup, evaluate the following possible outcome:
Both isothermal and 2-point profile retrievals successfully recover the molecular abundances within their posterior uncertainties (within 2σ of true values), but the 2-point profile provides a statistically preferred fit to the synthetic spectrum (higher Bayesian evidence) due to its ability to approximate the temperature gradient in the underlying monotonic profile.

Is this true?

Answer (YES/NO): NO